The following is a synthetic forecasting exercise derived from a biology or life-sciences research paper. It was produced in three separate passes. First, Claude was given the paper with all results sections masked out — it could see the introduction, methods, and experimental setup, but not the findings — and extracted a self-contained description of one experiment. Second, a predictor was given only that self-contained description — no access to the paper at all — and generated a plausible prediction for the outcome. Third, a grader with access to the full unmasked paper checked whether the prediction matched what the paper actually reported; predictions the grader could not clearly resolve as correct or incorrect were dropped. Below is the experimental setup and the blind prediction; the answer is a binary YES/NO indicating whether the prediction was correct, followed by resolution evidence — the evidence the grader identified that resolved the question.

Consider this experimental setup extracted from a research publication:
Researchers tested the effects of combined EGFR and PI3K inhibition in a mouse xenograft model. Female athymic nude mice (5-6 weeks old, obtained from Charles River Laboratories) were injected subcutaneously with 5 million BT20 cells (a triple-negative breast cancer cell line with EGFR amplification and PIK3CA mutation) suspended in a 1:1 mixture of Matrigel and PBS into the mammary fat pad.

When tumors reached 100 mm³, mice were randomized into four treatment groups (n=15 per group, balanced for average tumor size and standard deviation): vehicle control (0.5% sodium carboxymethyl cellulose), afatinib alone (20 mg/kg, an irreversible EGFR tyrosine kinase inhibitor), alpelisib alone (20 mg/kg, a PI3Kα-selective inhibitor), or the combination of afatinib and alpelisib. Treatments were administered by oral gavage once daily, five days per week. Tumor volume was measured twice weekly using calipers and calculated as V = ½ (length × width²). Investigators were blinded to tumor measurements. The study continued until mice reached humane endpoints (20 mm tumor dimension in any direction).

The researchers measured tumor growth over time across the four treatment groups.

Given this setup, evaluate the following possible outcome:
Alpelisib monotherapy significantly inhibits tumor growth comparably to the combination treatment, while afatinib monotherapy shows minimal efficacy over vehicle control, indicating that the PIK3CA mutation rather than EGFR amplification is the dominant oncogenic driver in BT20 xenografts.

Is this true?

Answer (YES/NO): NO